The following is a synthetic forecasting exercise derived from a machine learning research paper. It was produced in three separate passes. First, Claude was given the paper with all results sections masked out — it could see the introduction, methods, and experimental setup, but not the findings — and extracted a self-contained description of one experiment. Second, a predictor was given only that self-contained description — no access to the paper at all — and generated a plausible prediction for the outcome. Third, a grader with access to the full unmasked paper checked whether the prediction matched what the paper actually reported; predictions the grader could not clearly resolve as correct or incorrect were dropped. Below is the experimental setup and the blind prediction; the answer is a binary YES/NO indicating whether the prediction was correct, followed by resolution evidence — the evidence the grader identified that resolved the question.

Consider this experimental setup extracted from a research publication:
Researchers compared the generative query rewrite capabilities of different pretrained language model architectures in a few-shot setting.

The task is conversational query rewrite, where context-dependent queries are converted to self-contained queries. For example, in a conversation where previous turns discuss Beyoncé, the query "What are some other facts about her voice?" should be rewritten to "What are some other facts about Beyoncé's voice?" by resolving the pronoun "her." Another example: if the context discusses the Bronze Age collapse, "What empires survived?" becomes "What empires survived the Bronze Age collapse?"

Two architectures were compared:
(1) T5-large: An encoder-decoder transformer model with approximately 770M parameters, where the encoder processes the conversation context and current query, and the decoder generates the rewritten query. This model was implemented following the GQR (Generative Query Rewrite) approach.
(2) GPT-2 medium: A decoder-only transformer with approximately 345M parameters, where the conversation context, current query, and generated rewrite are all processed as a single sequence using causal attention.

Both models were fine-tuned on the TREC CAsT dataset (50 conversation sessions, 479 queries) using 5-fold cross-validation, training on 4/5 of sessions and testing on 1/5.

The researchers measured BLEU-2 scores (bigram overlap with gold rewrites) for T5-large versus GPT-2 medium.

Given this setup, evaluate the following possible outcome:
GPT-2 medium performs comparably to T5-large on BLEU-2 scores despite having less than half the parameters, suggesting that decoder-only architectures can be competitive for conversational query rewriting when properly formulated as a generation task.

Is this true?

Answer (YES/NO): YES